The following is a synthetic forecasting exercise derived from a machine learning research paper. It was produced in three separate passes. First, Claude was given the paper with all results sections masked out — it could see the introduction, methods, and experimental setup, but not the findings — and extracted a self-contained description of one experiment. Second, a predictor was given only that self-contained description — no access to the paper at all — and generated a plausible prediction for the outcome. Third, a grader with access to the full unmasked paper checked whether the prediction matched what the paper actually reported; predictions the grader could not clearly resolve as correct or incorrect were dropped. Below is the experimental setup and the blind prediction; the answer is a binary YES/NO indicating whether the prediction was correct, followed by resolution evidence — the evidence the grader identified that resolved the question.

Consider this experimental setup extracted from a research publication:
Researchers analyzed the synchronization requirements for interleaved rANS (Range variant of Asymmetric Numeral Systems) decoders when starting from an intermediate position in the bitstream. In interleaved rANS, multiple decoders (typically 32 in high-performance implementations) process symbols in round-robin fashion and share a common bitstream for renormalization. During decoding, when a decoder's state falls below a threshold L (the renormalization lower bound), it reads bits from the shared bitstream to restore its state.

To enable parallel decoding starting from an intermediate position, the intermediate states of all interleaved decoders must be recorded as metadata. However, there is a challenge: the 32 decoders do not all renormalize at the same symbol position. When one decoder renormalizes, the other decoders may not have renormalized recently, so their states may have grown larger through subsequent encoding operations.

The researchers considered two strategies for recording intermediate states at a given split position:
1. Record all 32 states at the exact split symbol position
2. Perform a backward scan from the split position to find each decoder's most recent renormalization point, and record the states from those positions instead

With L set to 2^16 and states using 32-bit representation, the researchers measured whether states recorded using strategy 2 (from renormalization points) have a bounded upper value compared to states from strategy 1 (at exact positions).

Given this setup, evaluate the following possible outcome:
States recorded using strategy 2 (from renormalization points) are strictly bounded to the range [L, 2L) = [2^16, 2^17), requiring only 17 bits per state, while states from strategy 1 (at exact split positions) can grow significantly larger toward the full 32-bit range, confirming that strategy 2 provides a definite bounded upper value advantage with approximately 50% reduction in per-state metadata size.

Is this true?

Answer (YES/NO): NO